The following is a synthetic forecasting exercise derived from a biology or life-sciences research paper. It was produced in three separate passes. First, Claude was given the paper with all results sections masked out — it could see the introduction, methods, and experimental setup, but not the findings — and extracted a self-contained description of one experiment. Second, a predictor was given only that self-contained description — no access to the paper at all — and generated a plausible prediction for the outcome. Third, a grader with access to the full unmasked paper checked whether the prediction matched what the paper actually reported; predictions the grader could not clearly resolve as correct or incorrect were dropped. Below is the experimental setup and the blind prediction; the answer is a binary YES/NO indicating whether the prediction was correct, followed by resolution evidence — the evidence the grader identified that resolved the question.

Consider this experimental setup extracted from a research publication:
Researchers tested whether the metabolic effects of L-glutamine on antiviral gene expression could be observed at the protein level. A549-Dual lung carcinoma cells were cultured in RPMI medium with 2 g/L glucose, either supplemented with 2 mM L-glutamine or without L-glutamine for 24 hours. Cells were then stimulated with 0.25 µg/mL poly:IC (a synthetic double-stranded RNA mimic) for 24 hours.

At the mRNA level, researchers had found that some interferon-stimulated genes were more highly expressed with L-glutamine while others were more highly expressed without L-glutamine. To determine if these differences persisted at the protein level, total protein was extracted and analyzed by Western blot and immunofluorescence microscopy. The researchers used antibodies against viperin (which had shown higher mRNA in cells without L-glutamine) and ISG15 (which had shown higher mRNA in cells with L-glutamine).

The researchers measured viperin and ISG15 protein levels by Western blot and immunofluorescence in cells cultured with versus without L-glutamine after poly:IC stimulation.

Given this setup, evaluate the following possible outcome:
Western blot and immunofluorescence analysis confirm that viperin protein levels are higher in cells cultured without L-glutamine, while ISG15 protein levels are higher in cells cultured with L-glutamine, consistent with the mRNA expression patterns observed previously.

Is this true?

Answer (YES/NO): YES